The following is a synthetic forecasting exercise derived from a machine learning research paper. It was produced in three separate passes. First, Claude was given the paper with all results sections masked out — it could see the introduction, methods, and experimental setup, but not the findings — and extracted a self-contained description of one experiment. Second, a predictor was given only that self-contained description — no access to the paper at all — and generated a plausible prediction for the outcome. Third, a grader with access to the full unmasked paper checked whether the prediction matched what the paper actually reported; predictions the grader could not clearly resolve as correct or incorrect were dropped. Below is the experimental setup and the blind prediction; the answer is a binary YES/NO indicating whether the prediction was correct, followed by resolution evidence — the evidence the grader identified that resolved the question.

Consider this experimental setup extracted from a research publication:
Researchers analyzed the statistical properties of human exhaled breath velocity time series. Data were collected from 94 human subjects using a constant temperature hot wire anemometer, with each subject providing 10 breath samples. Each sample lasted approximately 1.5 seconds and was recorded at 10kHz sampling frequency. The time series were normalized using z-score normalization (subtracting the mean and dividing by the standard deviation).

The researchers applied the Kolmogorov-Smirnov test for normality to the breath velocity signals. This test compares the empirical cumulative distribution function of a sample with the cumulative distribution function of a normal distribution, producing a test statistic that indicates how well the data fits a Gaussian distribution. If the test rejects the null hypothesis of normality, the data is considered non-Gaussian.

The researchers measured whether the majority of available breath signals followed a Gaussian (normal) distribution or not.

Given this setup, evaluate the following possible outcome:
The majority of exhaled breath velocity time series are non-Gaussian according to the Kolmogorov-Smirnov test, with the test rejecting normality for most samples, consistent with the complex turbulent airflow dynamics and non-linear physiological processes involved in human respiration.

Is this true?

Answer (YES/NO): YES